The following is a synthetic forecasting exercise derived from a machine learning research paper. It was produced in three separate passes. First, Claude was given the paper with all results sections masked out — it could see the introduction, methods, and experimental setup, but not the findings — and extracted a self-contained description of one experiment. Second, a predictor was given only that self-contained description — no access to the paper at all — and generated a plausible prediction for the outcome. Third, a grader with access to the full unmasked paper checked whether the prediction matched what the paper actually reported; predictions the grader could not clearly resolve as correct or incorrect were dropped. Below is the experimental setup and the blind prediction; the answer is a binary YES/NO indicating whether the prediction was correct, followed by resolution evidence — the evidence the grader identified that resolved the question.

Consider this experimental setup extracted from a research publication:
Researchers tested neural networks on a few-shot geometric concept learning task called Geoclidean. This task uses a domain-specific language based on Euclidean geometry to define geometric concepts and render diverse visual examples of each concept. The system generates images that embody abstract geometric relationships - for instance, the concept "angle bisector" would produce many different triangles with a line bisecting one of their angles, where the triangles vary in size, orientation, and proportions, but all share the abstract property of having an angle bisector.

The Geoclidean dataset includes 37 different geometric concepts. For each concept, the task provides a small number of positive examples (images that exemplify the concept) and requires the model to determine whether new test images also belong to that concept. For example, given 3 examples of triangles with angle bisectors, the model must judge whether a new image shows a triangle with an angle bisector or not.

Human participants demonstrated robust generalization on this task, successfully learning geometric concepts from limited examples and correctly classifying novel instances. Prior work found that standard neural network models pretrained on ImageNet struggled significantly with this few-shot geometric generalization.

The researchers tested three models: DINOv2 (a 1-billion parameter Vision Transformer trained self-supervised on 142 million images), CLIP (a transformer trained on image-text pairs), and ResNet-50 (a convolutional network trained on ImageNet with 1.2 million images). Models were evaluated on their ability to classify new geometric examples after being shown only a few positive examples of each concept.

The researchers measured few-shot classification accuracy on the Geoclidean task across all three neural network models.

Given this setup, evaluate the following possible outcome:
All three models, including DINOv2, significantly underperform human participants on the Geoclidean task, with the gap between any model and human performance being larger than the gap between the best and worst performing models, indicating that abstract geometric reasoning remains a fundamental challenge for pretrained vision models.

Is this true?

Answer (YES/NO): YES